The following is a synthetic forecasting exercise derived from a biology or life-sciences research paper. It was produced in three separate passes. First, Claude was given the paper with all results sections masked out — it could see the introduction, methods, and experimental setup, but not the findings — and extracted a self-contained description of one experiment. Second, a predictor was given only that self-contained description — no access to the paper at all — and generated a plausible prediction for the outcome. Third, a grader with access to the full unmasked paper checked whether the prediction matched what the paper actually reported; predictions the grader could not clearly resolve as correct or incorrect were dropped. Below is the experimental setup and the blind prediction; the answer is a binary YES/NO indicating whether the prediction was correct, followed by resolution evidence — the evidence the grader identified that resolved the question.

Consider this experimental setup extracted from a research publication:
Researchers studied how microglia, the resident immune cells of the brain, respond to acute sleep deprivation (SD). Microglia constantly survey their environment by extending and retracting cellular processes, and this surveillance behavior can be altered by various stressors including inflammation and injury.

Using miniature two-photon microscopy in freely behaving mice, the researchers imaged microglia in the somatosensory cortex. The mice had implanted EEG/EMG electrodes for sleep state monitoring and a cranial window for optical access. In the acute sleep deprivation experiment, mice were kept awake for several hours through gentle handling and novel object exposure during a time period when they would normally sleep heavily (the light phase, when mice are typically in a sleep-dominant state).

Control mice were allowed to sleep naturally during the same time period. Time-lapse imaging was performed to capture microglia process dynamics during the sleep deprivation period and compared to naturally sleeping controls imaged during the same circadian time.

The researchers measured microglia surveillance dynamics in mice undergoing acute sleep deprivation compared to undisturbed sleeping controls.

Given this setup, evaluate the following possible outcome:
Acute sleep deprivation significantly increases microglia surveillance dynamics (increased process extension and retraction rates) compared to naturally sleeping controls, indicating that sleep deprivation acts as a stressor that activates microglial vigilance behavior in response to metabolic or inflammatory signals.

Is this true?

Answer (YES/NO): NO